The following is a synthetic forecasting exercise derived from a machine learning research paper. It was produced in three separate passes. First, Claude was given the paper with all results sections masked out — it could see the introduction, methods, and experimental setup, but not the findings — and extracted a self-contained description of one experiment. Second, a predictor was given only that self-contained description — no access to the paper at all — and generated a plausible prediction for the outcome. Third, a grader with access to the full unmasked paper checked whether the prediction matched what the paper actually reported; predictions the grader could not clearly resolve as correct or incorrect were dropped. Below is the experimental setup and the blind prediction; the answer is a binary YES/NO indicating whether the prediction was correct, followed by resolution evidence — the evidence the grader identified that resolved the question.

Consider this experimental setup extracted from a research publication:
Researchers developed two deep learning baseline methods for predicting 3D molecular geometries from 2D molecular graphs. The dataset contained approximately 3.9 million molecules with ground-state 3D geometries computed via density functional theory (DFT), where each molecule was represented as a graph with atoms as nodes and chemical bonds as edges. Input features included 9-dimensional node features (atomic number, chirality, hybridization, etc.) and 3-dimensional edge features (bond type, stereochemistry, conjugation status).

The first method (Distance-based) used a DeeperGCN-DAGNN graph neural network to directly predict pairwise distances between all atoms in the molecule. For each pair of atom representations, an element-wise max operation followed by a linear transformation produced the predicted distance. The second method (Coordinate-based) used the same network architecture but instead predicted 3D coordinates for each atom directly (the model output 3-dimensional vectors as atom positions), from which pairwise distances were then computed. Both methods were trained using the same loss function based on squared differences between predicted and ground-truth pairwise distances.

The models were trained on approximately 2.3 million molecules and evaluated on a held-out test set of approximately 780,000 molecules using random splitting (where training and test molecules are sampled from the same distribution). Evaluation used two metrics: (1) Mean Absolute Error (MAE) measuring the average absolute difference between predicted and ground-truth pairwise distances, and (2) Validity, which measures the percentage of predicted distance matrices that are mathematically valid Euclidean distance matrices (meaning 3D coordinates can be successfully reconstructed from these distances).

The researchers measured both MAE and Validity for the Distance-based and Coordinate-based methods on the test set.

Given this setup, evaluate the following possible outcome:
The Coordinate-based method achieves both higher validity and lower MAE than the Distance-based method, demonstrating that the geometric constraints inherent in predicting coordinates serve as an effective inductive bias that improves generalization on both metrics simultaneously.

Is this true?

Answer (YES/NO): NO